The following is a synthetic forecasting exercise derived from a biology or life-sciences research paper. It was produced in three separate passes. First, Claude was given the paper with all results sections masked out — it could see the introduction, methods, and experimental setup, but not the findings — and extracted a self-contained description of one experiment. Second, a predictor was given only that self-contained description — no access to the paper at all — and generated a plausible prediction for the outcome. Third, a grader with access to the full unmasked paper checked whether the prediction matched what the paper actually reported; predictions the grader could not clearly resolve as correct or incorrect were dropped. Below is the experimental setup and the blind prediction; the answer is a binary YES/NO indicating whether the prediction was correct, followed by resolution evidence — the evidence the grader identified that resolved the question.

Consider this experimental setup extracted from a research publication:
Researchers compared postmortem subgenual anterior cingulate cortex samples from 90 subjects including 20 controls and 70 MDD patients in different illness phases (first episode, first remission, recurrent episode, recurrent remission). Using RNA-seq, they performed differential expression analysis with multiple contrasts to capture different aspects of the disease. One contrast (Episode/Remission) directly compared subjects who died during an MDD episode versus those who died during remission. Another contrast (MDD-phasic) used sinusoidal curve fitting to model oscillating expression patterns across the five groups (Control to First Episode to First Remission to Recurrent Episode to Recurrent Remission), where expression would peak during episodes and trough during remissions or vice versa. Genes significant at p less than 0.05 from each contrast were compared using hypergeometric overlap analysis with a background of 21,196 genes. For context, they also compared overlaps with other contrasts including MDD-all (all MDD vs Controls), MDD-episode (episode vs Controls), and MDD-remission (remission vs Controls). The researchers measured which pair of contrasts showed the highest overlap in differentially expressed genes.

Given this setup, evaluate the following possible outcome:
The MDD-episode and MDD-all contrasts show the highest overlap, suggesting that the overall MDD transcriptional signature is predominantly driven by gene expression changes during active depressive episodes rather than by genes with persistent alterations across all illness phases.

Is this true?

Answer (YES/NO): NO